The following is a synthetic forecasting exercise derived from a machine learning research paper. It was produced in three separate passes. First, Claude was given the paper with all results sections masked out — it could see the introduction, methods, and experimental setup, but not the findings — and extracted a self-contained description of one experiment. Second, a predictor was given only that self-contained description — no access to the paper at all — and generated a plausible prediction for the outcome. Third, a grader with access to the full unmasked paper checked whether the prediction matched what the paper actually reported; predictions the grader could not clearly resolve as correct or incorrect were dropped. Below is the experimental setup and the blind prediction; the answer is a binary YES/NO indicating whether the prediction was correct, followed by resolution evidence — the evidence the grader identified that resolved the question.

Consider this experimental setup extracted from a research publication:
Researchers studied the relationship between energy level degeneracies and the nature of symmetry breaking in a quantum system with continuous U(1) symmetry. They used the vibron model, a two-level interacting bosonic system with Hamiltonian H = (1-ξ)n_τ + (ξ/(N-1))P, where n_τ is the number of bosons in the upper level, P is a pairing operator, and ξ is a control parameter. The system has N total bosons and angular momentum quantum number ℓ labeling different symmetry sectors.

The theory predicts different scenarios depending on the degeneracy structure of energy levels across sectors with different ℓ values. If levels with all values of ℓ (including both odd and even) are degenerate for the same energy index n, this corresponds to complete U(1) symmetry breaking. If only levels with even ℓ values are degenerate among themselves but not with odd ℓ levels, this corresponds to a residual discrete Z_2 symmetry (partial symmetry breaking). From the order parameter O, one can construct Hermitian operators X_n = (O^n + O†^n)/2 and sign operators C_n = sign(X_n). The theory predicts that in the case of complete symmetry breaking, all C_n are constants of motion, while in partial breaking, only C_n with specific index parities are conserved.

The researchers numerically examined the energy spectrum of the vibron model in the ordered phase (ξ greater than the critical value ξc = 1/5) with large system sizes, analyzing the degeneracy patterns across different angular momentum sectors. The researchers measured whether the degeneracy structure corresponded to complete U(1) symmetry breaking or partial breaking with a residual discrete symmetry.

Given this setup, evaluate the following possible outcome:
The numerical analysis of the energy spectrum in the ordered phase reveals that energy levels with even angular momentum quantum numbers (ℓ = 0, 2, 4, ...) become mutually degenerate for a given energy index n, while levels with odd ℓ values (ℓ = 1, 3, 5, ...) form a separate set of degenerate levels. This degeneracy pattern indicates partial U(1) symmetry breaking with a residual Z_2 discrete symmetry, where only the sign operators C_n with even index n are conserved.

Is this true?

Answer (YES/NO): NO